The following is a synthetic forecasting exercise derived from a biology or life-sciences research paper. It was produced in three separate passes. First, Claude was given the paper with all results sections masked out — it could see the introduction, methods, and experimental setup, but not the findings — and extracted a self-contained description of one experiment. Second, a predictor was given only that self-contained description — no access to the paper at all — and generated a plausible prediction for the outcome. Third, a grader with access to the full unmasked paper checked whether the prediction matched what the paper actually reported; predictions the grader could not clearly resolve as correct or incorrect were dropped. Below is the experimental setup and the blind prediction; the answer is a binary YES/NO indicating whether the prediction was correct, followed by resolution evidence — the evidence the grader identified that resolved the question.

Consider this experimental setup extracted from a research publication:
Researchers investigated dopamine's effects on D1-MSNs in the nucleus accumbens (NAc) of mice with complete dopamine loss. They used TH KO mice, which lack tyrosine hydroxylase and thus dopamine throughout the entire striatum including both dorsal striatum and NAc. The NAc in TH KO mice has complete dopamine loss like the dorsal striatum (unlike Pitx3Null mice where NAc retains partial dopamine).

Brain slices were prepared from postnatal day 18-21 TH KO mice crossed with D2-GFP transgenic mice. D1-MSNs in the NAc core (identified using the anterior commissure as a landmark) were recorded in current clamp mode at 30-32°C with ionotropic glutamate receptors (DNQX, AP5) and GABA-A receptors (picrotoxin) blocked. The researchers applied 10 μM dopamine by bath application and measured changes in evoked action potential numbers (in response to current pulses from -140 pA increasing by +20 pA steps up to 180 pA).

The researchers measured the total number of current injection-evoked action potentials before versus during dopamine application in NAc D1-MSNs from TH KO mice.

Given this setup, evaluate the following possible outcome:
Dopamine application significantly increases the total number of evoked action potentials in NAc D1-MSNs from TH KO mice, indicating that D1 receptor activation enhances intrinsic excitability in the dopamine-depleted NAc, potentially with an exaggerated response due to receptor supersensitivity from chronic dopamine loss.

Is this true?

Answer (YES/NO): YES